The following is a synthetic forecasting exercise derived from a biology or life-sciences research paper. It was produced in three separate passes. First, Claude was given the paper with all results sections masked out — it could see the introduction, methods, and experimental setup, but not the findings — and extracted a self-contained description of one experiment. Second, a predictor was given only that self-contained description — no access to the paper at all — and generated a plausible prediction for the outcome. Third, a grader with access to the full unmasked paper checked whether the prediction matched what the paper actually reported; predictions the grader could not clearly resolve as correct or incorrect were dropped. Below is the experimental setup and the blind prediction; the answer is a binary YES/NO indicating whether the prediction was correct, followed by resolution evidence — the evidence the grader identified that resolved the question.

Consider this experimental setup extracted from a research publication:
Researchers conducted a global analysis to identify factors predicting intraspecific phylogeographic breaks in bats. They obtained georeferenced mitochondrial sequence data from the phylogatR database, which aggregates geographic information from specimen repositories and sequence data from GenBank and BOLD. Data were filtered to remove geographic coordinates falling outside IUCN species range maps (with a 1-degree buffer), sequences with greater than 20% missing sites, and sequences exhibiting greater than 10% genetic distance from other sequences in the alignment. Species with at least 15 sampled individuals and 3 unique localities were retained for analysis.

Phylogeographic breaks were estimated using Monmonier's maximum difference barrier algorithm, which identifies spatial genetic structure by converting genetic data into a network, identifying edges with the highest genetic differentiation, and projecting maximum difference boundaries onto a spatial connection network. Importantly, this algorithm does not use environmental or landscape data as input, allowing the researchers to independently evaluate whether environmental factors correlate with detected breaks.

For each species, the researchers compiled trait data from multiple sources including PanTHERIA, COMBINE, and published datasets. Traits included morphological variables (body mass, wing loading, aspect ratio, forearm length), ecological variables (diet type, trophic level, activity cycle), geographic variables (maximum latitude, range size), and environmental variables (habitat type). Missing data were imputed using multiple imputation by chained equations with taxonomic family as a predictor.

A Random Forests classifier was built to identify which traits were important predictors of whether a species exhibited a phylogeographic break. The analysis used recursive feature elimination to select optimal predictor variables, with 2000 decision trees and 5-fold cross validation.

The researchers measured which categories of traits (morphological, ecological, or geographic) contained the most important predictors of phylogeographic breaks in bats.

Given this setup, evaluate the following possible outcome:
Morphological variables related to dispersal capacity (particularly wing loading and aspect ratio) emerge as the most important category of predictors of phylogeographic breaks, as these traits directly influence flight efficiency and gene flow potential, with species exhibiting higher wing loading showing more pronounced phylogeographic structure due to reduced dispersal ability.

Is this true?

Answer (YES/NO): NO